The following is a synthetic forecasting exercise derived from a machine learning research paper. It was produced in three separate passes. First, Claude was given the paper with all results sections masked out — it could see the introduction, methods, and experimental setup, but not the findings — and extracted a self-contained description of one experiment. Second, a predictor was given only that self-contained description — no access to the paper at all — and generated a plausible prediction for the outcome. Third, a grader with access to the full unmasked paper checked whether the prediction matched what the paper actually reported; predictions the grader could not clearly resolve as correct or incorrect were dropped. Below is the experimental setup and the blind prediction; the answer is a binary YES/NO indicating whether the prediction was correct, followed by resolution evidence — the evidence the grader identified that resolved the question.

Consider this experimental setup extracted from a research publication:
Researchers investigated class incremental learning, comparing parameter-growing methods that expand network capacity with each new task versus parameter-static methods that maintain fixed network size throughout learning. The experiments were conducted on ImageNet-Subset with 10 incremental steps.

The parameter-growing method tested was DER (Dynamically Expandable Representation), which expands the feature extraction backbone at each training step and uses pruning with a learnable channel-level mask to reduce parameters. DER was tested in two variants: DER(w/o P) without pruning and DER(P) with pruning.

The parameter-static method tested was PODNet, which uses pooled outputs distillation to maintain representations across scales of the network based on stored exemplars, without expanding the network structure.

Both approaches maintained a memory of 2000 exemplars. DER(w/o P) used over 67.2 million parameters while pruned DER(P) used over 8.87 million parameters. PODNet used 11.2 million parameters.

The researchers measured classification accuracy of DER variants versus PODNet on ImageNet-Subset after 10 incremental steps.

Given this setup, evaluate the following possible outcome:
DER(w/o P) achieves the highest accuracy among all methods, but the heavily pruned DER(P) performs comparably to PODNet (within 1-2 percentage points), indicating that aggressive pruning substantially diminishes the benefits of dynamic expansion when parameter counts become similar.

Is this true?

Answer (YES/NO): NO